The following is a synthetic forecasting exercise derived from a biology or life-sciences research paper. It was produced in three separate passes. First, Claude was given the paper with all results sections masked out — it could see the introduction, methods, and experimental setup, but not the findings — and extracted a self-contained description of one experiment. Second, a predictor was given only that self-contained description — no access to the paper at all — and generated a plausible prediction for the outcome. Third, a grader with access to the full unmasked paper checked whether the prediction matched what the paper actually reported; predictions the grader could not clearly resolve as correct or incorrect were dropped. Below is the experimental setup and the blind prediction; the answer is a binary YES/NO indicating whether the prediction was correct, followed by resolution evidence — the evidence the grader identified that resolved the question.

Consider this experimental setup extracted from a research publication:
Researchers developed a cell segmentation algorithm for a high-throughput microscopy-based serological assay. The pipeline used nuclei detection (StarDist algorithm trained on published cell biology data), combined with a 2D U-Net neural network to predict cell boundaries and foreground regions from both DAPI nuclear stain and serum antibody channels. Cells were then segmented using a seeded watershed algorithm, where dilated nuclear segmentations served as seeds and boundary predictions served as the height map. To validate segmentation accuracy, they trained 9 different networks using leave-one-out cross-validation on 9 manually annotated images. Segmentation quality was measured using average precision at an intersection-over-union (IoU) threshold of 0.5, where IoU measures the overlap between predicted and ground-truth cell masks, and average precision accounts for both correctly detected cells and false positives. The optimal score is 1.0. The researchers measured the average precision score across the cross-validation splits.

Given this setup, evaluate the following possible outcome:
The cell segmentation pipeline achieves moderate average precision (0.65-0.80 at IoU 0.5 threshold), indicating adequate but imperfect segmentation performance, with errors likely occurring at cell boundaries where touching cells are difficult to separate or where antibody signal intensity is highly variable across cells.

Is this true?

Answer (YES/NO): YES